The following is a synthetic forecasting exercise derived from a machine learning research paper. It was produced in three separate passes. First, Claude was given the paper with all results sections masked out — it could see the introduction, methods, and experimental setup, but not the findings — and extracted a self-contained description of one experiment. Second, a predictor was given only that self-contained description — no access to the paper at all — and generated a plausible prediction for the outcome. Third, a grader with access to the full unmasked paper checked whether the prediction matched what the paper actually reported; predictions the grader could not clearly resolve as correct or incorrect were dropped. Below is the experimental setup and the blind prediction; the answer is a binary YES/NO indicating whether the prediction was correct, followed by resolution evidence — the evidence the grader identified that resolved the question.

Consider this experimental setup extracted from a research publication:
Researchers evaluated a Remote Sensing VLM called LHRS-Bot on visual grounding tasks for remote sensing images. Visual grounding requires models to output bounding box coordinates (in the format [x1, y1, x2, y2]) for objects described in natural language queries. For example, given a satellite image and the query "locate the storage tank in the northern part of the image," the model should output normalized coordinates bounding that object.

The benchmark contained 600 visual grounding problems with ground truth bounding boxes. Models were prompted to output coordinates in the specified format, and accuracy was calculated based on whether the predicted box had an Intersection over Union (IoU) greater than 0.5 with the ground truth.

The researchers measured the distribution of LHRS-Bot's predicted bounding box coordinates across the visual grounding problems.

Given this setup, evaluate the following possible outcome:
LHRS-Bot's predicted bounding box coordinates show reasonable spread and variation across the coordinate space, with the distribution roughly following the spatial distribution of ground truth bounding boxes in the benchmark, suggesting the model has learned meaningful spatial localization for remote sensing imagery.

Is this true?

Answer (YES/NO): NO